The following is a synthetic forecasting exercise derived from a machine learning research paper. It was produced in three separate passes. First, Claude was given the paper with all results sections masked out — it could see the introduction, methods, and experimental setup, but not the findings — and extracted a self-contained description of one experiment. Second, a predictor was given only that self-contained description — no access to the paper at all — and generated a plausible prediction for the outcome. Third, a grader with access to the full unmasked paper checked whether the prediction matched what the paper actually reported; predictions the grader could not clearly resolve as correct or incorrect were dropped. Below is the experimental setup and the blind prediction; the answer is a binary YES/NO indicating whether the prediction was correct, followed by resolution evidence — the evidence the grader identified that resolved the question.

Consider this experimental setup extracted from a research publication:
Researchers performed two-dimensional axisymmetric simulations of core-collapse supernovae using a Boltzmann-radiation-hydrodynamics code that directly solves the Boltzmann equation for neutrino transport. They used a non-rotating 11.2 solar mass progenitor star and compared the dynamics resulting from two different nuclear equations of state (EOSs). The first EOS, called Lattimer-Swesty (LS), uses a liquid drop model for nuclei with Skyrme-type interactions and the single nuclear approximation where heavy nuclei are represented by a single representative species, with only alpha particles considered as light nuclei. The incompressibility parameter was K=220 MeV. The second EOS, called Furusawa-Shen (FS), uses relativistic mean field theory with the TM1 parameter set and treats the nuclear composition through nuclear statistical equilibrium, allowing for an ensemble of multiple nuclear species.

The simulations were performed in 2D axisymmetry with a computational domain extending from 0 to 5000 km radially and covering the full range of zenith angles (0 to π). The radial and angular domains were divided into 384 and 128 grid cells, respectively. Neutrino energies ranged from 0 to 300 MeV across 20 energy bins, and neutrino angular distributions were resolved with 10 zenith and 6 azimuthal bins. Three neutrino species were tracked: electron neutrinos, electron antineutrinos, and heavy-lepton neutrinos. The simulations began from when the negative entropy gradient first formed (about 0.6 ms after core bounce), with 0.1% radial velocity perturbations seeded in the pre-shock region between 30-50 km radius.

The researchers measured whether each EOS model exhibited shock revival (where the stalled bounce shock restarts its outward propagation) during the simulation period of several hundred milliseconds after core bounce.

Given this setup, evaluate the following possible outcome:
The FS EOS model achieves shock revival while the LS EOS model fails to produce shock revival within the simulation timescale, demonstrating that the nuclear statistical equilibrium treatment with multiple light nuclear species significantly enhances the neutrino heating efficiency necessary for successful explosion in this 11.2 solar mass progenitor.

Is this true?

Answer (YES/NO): NO